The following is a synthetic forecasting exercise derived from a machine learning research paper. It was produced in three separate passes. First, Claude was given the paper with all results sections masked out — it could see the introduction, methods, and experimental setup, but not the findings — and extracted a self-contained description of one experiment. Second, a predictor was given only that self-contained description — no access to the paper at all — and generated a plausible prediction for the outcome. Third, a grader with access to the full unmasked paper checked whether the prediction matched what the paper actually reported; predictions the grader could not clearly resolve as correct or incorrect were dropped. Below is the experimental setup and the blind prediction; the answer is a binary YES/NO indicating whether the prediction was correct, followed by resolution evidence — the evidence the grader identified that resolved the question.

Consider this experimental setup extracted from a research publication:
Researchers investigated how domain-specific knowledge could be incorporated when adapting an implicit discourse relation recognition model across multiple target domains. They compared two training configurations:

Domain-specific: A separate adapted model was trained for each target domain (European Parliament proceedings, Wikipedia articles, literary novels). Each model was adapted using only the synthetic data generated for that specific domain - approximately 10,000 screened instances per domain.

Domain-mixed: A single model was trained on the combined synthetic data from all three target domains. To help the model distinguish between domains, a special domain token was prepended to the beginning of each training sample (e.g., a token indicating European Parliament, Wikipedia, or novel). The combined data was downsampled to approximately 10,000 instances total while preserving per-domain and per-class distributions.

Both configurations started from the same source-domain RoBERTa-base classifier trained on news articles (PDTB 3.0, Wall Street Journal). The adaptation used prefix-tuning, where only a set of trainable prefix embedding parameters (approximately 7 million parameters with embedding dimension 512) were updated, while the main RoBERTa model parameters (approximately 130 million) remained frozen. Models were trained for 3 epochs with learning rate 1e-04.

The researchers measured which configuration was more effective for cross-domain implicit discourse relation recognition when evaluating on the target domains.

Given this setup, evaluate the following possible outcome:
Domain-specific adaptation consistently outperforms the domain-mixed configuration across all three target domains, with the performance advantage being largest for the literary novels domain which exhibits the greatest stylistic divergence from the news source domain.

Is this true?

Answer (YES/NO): NO